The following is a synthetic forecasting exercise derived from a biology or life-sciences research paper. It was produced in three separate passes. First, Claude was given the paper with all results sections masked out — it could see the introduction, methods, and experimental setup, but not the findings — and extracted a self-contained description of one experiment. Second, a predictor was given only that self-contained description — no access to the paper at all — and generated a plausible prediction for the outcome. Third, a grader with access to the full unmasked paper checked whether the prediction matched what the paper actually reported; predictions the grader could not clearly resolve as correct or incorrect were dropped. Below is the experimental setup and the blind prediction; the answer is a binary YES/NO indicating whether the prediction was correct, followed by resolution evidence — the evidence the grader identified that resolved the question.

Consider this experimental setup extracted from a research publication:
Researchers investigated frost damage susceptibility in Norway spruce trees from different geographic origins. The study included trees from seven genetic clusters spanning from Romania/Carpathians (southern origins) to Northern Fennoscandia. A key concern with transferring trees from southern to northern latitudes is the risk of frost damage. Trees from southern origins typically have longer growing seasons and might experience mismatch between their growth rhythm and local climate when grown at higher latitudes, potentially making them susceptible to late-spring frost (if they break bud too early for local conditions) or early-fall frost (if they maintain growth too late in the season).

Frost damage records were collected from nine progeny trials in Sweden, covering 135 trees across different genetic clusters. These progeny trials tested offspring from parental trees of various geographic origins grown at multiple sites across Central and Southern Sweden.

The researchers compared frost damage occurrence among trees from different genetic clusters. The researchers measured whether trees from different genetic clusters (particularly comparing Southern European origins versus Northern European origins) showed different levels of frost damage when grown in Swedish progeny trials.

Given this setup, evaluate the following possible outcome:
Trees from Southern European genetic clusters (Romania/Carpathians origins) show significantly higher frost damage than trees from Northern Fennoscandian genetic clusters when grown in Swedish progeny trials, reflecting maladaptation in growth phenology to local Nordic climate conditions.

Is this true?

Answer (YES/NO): NO